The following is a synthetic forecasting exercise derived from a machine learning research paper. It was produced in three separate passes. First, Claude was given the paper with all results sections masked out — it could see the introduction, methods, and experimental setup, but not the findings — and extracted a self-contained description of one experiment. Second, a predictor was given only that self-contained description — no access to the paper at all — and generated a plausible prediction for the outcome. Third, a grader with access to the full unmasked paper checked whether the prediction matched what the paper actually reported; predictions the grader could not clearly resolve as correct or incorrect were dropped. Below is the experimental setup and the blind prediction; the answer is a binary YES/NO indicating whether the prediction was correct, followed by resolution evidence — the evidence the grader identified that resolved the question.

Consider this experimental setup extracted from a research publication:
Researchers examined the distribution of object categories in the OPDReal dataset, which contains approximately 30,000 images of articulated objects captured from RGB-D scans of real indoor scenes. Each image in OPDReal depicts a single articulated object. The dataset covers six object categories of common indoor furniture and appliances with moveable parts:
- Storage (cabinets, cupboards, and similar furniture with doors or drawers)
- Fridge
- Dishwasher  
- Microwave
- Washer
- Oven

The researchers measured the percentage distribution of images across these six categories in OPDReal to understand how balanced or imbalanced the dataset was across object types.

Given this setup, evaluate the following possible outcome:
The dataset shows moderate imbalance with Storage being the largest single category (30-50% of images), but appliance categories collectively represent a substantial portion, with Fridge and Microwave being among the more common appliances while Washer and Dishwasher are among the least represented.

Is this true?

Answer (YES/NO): NO